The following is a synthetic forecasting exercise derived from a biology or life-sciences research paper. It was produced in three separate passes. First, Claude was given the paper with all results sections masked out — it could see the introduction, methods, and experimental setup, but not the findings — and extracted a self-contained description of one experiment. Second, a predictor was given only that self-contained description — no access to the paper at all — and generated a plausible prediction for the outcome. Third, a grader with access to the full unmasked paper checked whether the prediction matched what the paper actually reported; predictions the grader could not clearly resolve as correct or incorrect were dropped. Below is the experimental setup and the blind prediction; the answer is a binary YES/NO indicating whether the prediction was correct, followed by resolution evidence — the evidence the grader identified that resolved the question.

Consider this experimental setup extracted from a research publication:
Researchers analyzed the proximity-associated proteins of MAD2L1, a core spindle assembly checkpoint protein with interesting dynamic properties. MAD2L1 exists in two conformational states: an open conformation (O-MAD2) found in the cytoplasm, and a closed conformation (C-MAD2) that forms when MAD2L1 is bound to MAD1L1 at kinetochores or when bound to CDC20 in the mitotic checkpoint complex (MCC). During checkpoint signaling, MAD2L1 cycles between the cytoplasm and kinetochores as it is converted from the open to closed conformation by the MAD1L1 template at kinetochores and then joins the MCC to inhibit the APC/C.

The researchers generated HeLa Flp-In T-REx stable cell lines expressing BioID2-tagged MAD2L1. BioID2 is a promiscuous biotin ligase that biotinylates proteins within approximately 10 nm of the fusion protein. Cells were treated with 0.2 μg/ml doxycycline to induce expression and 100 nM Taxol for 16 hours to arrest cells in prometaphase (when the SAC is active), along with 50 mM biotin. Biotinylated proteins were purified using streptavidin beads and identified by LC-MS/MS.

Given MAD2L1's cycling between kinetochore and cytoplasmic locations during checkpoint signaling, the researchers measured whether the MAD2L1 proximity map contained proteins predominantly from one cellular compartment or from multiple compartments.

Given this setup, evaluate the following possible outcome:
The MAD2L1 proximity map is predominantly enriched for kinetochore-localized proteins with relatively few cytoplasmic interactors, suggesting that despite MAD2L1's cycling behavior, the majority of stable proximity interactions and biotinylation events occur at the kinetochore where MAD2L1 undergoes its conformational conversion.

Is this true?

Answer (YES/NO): NO